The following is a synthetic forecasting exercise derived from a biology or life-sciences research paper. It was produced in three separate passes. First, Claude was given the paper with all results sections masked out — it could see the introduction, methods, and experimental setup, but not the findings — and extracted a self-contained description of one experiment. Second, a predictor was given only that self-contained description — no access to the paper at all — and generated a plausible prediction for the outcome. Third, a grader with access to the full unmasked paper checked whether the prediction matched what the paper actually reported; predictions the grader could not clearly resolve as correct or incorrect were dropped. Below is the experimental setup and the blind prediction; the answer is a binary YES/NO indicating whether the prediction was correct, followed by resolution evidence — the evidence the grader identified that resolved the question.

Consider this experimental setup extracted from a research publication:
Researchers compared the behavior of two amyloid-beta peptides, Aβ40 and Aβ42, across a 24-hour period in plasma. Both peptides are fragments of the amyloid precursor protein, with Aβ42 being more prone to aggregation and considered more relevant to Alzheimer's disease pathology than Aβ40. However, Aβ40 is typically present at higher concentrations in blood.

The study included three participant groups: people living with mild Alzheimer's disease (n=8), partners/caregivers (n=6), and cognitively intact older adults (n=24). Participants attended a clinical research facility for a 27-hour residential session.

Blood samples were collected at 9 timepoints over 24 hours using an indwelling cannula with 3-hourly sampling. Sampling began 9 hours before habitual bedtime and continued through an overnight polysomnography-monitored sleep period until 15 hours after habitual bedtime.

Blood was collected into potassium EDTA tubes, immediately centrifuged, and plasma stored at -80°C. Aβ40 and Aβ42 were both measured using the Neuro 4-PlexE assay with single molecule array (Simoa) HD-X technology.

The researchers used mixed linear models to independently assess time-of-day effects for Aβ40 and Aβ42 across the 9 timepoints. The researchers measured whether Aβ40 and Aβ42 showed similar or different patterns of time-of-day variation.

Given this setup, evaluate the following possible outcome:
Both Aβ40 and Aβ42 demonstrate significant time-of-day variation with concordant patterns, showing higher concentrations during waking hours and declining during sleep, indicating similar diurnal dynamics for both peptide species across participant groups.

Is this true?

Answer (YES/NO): NO